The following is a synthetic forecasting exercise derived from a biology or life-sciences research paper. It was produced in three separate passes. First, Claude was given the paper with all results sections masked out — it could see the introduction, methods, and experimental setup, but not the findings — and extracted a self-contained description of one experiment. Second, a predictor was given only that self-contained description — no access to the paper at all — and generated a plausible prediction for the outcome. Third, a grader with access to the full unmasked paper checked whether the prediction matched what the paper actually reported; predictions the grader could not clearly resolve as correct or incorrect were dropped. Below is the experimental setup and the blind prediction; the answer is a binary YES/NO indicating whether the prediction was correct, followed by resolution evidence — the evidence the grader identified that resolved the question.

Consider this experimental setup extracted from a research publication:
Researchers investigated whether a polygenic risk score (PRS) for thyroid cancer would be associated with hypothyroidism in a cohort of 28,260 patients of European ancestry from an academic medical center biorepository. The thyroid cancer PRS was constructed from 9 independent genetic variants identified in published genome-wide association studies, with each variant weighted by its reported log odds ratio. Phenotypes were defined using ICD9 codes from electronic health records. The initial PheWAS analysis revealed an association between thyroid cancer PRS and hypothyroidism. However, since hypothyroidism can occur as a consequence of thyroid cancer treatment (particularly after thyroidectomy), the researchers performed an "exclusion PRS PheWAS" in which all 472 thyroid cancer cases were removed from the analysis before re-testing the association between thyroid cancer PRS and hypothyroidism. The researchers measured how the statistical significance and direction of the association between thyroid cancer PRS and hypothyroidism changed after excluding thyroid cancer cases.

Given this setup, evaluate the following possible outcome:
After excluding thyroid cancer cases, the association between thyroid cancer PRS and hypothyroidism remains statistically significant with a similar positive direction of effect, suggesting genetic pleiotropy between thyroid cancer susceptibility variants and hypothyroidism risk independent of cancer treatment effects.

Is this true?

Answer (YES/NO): NO